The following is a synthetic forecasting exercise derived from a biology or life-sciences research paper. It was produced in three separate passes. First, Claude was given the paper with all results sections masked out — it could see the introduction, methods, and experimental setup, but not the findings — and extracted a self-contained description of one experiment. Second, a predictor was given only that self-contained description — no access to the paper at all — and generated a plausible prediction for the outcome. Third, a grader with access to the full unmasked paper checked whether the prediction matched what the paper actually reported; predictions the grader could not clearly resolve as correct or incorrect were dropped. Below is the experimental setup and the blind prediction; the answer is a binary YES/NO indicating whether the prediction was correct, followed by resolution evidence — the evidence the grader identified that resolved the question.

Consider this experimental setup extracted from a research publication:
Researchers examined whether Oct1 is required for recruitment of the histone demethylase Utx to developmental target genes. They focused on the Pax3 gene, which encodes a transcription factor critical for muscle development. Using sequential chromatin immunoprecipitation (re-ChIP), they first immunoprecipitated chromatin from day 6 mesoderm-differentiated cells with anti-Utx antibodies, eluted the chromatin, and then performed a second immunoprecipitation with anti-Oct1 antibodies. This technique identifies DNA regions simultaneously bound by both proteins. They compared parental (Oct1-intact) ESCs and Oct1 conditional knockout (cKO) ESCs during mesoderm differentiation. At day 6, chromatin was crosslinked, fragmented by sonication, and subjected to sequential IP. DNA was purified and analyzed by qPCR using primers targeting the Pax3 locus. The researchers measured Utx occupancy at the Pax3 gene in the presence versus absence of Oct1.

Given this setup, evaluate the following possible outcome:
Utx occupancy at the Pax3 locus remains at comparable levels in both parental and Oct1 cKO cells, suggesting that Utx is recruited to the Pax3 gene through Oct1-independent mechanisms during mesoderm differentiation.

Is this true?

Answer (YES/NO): NO